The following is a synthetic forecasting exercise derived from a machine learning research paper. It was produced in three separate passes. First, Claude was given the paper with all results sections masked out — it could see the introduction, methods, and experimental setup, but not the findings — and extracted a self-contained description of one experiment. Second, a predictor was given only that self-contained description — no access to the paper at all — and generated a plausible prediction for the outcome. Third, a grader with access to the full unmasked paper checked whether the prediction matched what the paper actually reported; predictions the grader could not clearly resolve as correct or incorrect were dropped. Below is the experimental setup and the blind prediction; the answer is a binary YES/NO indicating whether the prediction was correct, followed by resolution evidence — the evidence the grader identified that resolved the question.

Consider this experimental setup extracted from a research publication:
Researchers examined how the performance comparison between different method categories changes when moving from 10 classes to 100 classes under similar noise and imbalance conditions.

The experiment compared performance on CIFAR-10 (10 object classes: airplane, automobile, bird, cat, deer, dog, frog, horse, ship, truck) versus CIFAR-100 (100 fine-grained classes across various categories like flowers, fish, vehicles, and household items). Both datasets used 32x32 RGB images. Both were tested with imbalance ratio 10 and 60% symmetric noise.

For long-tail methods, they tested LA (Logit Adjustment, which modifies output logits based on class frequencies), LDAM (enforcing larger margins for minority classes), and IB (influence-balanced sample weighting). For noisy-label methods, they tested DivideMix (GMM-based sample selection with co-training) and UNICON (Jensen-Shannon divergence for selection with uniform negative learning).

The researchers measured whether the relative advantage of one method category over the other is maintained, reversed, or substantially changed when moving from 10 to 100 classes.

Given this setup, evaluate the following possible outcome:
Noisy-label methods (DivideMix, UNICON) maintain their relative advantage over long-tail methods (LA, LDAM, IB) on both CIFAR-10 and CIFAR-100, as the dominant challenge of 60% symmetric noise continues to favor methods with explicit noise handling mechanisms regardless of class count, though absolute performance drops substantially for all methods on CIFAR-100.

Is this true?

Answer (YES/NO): YES